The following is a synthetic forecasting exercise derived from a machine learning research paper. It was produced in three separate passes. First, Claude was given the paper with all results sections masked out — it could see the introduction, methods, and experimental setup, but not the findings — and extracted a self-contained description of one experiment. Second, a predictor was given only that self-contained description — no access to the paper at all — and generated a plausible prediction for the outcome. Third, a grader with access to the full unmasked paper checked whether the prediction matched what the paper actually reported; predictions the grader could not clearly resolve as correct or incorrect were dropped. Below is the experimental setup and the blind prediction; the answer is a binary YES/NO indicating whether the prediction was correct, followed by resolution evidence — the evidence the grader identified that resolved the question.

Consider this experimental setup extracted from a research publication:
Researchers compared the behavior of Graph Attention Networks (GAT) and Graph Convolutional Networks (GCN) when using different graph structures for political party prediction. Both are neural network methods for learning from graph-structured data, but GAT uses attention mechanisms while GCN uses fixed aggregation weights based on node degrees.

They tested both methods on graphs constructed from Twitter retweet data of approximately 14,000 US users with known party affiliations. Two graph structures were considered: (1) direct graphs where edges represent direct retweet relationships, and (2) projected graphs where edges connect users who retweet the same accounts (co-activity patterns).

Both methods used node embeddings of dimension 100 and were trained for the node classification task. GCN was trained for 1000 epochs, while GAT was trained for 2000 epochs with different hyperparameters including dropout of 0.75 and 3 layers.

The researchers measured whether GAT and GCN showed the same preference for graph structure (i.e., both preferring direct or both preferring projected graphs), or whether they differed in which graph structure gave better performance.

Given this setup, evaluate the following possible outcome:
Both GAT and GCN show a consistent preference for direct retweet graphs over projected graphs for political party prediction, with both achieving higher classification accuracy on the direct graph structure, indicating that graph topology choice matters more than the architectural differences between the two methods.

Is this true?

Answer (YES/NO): NO